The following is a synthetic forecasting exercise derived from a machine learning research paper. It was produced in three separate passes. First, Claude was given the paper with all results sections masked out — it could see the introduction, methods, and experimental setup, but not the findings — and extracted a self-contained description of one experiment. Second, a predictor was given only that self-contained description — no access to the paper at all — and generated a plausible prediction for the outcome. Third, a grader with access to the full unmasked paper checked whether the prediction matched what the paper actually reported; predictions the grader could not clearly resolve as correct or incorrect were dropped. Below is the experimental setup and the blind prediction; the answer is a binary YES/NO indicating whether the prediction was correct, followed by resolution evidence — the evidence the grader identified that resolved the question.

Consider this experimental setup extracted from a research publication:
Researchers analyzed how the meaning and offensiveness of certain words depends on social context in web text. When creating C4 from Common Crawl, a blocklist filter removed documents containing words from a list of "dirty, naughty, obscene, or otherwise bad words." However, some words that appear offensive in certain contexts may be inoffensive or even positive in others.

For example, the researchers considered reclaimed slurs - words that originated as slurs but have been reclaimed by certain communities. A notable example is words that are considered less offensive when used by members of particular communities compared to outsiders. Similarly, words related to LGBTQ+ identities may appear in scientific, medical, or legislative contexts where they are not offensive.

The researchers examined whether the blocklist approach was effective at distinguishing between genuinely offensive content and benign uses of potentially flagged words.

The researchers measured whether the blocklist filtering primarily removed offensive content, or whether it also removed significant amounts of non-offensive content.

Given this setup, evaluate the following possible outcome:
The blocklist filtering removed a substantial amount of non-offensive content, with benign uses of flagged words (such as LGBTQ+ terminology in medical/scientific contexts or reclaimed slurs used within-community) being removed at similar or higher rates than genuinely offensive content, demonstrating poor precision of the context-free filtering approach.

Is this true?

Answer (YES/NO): YES